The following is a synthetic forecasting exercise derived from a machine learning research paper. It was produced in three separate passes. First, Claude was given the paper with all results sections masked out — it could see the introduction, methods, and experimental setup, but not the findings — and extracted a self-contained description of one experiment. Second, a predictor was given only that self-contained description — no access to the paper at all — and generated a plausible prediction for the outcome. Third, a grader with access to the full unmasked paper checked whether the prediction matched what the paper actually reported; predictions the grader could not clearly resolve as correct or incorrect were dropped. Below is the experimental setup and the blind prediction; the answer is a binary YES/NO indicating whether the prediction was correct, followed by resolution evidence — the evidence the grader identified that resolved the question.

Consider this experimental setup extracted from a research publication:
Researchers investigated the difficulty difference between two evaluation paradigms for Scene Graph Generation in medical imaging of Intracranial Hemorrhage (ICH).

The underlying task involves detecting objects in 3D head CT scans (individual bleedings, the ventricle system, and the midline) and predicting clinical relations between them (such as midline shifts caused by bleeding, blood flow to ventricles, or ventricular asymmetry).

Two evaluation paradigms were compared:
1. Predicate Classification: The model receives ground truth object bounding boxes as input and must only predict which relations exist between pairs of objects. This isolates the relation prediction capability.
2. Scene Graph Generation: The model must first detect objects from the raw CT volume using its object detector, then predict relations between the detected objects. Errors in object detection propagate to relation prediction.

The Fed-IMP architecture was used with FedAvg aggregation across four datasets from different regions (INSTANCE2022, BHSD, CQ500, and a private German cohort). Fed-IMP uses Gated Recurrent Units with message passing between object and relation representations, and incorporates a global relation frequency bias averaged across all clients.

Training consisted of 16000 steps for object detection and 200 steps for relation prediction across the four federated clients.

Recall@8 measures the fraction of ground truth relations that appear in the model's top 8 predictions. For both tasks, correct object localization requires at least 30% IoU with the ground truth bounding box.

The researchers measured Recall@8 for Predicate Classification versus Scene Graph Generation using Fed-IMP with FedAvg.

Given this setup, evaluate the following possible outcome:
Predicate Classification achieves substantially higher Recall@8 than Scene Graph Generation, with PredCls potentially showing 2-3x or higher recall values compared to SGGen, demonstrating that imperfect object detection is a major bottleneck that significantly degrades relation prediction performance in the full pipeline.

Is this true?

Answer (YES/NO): NO